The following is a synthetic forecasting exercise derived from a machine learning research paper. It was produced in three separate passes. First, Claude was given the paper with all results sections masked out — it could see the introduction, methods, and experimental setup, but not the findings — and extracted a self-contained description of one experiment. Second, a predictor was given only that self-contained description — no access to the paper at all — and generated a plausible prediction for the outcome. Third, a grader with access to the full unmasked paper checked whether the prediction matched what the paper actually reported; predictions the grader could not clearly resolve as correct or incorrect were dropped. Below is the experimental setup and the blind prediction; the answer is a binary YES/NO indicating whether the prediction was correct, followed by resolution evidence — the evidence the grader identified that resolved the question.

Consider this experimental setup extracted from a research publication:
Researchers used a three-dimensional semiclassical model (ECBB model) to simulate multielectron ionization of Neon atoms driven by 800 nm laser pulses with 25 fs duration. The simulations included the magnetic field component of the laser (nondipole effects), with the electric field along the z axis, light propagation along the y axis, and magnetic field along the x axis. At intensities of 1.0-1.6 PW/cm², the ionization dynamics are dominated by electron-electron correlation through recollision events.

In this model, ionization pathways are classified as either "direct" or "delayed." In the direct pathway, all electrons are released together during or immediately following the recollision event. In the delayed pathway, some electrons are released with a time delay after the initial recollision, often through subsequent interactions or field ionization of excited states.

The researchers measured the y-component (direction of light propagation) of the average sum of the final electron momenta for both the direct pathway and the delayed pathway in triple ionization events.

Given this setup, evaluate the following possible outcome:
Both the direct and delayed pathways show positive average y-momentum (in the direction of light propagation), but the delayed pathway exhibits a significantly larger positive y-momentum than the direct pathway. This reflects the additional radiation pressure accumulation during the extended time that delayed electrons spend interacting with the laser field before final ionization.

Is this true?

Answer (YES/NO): NO